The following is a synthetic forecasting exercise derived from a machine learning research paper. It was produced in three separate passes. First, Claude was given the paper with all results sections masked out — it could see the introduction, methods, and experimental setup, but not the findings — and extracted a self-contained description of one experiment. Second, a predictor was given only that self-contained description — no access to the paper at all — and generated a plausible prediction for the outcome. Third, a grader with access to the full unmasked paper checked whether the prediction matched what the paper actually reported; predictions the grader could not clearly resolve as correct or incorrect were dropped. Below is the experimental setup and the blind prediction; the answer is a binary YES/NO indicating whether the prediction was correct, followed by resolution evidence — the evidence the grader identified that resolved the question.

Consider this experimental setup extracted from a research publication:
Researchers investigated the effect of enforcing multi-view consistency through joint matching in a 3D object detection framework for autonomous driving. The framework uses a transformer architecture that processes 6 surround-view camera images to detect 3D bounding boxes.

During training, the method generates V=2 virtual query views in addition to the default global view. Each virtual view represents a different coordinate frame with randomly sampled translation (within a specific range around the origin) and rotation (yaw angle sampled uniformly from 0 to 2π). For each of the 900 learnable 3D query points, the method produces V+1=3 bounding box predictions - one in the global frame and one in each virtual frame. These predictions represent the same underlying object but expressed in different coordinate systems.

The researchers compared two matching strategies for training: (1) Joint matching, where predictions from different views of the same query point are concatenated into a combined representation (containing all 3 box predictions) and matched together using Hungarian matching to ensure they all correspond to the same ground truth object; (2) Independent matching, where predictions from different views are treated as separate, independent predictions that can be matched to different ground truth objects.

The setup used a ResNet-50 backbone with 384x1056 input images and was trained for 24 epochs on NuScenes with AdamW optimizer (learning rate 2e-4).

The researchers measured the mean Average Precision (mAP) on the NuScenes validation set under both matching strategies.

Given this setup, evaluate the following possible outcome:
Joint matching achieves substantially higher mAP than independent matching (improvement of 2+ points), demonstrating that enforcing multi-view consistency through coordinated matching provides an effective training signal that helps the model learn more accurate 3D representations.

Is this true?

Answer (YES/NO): YES